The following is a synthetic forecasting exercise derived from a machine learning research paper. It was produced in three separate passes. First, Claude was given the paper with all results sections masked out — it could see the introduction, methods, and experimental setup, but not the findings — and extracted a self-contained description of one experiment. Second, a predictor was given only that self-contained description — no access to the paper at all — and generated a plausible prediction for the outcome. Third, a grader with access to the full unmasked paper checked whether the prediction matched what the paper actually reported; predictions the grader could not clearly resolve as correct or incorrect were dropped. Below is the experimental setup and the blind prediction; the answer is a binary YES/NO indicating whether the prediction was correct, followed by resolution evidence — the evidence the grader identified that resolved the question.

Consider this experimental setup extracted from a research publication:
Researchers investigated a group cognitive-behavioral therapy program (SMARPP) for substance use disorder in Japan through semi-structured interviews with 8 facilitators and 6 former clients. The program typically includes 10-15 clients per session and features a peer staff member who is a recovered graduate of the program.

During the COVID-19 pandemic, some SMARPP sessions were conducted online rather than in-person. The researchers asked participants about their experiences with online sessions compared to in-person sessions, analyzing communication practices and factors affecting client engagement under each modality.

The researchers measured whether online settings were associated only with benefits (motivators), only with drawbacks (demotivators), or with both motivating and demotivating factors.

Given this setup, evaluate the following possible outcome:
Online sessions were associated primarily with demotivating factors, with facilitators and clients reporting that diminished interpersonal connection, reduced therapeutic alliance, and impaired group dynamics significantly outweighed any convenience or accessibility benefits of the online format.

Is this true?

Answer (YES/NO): NO